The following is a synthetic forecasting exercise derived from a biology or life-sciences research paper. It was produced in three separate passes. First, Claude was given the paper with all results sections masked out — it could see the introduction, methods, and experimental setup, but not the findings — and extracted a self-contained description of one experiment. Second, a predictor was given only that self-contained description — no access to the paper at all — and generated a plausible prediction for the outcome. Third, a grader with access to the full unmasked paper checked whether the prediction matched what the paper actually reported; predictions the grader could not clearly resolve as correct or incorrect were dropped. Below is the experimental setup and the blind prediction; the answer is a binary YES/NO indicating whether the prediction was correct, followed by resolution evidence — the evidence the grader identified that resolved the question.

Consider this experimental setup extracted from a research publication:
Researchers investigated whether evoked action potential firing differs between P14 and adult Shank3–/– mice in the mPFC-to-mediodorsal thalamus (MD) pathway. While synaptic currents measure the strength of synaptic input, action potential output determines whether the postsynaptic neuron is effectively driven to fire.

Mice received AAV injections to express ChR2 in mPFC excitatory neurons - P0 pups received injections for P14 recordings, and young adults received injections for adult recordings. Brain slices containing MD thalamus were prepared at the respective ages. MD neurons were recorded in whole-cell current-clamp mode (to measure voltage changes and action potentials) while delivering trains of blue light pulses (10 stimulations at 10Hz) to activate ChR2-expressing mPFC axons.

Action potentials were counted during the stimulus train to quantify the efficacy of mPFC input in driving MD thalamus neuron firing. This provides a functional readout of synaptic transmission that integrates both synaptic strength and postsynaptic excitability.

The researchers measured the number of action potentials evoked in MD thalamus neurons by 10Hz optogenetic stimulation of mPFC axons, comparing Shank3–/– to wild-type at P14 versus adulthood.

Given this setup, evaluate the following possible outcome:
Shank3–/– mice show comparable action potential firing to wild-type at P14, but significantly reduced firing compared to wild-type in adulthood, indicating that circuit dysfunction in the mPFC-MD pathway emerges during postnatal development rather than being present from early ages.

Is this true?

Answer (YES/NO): NO